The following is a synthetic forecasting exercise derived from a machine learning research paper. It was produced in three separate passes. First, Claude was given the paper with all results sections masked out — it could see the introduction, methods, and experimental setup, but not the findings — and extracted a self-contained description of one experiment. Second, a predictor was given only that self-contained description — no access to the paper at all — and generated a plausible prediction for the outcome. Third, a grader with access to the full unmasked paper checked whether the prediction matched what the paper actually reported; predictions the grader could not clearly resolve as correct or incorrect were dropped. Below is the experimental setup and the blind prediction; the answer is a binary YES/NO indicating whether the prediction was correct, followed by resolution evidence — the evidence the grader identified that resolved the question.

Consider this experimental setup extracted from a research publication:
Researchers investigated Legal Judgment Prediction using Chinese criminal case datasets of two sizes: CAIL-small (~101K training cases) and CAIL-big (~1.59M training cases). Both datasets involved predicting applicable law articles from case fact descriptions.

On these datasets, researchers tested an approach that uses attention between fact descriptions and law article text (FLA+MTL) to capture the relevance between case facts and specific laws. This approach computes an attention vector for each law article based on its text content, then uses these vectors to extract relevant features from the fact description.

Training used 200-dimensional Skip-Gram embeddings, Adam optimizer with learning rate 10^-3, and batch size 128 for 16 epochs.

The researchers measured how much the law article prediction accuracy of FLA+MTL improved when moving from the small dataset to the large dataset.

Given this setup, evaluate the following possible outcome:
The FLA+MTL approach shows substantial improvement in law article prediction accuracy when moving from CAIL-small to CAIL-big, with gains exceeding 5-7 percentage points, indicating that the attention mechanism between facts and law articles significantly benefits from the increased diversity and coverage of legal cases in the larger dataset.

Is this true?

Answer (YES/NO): YES